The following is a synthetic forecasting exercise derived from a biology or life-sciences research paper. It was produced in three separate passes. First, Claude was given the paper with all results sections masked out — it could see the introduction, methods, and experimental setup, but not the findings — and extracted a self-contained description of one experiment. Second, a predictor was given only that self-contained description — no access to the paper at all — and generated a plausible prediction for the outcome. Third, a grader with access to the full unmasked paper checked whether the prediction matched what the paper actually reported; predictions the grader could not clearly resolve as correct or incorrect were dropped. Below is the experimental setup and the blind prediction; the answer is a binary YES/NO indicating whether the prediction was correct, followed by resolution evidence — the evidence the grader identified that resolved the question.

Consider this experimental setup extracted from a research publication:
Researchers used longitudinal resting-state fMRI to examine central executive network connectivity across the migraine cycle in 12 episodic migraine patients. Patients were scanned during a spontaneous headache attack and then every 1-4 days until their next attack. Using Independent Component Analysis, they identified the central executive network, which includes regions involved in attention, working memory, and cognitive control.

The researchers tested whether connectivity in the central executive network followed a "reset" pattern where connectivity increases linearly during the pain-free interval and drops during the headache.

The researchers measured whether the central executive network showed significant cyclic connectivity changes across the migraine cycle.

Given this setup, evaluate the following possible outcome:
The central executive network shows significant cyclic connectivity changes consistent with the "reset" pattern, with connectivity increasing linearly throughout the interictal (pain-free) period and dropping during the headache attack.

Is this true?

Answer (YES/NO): YES